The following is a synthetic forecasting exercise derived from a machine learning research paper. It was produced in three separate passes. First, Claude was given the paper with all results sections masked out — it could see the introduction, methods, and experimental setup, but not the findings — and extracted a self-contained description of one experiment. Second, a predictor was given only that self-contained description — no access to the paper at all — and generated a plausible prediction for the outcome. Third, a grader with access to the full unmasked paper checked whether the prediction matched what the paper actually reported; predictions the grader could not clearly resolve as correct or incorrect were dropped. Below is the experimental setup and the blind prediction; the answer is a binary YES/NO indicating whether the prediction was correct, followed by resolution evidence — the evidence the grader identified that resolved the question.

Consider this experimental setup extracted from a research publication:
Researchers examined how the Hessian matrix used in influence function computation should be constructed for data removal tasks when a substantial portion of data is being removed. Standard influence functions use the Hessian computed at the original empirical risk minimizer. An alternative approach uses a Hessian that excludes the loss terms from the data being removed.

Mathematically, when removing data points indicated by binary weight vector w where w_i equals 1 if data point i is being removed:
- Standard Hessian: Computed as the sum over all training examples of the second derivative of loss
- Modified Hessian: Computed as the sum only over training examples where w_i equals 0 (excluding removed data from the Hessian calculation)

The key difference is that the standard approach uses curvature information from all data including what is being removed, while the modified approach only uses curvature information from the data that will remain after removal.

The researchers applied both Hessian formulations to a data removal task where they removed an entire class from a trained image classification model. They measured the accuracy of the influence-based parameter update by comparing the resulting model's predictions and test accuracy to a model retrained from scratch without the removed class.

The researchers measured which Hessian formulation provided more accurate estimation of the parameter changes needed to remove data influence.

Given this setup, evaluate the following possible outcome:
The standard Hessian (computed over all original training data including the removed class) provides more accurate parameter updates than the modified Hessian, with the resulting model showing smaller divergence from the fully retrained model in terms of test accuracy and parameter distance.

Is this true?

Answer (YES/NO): NO